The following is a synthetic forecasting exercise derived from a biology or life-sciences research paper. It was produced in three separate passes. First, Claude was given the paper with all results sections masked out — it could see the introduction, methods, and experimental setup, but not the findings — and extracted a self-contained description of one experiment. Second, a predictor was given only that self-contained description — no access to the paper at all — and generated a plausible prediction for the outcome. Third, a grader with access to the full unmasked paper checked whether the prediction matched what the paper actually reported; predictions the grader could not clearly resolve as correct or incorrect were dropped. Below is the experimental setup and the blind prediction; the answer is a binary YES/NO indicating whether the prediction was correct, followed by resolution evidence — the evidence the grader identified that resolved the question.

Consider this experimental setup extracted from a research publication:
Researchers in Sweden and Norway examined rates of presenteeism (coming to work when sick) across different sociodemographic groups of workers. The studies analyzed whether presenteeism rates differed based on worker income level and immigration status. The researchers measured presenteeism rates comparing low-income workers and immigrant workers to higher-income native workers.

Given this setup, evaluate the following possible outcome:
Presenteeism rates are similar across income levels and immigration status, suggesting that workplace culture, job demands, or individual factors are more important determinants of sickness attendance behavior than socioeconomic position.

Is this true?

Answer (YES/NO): NO